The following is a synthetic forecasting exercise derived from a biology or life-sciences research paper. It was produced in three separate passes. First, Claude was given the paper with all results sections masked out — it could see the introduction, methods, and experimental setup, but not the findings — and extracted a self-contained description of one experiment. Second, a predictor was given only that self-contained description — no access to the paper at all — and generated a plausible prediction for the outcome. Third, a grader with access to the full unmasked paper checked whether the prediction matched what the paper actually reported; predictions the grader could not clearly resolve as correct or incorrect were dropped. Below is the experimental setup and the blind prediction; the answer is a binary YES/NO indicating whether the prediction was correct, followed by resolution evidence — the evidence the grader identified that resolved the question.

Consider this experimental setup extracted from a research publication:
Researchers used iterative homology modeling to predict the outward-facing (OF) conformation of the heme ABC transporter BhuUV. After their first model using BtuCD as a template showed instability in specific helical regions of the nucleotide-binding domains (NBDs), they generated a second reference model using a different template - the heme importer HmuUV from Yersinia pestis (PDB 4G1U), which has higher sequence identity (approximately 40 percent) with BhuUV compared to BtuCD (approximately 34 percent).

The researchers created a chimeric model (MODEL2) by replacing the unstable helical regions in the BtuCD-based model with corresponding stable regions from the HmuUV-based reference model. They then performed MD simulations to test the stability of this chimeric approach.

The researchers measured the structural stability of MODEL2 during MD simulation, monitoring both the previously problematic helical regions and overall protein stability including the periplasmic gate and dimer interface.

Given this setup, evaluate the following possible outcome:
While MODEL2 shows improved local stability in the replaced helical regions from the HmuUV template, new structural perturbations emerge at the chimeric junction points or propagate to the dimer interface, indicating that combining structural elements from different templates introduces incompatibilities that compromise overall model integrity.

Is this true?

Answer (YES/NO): YES